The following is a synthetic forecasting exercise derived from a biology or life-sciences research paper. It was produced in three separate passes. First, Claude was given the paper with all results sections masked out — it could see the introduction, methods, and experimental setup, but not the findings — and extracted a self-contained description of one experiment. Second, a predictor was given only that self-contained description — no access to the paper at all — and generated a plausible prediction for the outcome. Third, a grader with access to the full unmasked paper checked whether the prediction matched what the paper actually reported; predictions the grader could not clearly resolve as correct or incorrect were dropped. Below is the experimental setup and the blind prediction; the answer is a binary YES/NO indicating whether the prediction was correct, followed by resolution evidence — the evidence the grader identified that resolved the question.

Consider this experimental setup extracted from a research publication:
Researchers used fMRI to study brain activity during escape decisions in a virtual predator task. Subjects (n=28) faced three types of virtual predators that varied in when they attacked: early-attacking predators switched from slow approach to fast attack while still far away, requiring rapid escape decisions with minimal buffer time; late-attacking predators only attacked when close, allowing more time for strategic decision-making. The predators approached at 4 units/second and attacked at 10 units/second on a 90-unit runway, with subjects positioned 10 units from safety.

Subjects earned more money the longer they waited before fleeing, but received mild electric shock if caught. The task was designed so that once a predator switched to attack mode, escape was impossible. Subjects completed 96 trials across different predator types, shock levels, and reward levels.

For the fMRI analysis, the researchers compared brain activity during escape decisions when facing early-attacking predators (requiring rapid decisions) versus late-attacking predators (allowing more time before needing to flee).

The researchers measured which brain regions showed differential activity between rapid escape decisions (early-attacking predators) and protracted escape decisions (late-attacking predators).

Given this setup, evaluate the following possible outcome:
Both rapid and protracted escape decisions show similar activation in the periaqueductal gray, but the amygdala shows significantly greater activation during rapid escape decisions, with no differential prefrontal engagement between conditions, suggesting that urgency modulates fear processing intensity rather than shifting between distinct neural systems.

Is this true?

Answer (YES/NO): NO